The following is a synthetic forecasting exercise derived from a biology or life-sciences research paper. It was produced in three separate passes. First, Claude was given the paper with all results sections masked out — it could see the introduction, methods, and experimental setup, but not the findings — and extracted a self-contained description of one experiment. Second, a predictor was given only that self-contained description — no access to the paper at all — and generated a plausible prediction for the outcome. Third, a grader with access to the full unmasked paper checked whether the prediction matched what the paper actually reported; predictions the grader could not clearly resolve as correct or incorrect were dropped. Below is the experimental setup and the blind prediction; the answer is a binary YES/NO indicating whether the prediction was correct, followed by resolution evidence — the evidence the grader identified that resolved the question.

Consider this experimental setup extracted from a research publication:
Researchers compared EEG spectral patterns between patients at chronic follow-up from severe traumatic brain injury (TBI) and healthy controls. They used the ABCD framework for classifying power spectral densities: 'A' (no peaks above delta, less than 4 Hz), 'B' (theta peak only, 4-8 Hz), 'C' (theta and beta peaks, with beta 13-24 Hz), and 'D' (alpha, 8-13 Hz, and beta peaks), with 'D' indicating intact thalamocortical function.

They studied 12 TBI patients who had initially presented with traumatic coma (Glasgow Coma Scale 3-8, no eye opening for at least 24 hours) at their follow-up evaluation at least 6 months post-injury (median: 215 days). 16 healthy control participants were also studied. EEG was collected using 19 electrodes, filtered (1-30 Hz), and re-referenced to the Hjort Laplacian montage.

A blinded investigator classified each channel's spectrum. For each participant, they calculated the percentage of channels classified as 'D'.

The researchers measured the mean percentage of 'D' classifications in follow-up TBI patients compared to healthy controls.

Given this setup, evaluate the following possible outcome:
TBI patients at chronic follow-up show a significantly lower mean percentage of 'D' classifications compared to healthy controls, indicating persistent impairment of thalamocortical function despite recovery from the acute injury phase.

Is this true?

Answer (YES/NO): NO